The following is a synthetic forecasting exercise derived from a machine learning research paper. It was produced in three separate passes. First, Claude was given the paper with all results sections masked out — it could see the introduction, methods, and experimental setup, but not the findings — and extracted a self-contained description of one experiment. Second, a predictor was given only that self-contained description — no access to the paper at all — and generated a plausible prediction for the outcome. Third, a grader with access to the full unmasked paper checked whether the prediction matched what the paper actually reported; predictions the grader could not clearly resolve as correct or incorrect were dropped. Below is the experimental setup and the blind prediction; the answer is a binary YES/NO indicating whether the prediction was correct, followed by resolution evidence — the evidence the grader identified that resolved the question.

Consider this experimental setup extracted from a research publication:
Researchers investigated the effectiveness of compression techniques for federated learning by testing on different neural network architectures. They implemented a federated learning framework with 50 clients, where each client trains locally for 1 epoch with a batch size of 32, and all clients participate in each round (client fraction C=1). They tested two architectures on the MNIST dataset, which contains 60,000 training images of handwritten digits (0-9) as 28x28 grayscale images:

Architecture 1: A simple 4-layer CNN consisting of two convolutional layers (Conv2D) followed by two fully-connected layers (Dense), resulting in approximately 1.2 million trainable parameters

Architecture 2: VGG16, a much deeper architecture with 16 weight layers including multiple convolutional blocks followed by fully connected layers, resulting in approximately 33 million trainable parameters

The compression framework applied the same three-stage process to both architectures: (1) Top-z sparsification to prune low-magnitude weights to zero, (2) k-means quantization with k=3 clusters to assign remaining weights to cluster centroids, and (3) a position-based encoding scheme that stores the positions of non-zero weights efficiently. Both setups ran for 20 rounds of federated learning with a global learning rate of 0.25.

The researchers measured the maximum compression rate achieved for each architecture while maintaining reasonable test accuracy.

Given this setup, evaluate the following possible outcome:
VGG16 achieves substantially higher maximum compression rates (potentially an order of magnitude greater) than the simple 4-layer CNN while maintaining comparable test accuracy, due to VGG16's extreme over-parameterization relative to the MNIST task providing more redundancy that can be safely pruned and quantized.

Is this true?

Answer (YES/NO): NO